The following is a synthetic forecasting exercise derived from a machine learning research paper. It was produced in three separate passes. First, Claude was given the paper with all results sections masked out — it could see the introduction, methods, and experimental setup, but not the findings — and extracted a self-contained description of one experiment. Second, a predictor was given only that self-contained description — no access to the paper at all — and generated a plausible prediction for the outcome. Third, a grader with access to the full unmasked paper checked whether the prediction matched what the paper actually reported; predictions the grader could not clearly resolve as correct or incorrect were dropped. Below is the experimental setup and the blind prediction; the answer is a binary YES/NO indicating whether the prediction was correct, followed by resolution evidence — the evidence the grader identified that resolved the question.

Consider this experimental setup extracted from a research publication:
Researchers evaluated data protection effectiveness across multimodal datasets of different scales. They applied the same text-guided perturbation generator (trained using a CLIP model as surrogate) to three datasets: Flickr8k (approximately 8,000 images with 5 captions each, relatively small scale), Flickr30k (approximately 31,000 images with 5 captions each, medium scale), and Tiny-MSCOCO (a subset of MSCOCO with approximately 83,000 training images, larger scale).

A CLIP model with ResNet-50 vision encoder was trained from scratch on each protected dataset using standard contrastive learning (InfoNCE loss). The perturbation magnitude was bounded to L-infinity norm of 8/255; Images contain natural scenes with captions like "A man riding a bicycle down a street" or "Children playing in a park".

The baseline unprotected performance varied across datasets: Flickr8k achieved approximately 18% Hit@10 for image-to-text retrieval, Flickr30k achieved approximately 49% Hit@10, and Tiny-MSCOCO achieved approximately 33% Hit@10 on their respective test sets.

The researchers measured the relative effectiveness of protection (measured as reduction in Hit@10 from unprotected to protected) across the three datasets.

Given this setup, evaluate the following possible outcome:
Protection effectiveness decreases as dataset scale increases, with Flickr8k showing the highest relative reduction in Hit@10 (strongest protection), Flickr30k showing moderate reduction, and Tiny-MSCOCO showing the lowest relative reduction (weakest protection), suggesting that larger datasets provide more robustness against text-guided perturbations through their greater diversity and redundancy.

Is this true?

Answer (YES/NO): NO